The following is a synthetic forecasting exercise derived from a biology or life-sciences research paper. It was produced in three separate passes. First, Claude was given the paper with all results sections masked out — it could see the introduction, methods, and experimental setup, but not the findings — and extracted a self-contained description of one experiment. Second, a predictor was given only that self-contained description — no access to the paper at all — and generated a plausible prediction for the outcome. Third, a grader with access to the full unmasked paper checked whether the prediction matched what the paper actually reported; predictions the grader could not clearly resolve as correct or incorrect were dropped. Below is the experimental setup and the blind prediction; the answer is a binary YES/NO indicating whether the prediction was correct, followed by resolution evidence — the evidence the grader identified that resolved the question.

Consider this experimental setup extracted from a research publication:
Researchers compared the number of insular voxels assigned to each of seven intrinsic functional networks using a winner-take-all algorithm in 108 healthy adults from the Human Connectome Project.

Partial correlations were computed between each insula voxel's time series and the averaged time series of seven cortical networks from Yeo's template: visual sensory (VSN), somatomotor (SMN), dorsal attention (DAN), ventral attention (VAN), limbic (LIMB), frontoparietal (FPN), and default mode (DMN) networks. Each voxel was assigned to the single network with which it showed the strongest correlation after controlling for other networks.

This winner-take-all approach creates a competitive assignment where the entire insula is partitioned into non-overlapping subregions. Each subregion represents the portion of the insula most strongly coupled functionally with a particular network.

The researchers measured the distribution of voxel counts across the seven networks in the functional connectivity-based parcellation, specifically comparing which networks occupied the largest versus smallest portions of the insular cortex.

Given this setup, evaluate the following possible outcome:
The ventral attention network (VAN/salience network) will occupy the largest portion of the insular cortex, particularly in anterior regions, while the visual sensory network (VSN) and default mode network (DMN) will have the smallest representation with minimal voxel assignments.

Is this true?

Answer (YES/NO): NO